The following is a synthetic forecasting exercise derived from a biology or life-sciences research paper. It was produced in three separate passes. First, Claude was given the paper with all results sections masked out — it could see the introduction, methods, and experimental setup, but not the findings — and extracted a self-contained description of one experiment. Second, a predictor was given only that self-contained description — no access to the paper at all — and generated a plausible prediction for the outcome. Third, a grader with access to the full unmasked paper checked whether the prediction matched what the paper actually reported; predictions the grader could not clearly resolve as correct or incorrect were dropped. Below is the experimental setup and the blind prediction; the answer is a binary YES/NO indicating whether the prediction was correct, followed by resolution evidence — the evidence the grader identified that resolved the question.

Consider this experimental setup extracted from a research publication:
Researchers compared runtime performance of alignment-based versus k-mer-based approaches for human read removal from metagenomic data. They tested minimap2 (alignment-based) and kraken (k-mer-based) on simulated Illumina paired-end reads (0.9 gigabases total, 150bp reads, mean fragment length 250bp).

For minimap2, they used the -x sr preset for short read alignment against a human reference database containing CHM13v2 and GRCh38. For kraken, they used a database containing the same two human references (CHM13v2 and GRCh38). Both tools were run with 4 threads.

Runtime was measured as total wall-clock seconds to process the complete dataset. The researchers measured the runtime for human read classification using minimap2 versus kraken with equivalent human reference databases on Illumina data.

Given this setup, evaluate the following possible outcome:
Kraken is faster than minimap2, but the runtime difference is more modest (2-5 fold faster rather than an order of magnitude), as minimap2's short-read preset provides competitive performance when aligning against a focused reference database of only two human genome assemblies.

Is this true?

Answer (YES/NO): NO